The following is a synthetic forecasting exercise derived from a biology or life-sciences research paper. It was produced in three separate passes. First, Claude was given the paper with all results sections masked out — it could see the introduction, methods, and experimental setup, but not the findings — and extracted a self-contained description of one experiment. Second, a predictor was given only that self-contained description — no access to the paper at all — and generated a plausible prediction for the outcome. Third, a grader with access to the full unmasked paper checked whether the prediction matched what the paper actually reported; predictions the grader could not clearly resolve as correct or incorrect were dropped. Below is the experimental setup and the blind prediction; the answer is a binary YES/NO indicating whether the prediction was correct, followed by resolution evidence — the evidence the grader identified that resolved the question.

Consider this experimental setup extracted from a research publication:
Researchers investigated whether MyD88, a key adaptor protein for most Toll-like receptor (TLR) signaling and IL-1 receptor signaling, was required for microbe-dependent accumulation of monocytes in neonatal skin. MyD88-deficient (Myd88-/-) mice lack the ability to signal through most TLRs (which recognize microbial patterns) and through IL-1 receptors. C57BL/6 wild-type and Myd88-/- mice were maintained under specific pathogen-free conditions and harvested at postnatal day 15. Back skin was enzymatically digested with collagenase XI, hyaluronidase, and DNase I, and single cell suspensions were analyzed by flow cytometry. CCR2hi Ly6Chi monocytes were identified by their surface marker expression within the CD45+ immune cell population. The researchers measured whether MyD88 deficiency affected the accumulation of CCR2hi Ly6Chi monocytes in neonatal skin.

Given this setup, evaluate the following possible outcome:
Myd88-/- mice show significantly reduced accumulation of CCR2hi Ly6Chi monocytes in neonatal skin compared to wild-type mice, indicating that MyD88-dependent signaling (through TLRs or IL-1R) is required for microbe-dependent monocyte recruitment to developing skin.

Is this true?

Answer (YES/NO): YES